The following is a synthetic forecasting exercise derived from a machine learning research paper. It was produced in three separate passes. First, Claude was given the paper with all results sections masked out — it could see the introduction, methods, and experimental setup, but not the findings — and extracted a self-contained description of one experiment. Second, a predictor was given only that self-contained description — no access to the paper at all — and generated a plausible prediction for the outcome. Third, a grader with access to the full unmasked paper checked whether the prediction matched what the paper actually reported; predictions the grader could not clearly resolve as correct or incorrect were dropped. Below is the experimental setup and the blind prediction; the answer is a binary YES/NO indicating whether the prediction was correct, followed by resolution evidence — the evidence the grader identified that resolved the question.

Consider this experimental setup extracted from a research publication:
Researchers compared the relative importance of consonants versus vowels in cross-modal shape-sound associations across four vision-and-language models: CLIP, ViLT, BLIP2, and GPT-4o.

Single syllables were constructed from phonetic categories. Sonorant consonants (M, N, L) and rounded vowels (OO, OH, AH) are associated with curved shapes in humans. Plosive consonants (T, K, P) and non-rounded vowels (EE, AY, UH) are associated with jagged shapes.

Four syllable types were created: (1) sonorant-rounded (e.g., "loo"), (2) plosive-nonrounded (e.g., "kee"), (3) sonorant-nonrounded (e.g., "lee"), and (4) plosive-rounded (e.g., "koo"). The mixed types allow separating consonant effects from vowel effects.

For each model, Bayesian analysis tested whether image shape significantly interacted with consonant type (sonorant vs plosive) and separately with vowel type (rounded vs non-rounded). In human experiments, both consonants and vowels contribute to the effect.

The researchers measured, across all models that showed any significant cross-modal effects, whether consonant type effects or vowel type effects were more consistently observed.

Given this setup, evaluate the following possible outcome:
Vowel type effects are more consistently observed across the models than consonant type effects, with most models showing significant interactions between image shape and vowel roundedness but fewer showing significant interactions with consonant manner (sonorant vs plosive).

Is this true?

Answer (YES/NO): NO